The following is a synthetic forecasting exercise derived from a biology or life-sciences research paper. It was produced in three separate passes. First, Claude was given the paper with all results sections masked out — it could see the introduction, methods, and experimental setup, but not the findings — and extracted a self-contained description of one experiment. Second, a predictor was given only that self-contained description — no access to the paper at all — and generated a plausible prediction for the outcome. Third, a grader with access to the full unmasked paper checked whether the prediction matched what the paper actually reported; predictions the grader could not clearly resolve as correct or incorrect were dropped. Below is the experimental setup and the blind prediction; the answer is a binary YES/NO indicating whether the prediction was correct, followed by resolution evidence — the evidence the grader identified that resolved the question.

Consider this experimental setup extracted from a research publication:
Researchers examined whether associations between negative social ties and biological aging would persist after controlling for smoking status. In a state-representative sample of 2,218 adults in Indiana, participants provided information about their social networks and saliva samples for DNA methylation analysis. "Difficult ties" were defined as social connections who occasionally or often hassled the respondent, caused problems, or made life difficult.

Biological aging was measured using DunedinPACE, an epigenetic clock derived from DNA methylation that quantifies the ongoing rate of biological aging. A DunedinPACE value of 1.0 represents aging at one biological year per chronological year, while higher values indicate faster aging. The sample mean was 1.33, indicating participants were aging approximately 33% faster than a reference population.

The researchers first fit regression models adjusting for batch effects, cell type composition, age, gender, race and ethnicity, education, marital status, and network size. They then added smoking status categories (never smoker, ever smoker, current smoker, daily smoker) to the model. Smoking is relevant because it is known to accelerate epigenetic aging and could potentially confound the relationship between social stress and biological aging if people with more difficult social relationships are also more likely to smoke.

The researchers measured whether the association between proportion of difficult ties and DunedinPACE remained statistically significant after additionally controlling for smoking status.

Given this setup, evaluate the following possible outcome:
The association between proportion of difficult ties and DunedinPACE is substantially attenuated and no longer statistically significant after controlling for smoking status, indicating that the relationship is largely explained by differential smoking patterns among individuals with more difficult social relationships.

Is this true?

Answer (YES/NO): NO